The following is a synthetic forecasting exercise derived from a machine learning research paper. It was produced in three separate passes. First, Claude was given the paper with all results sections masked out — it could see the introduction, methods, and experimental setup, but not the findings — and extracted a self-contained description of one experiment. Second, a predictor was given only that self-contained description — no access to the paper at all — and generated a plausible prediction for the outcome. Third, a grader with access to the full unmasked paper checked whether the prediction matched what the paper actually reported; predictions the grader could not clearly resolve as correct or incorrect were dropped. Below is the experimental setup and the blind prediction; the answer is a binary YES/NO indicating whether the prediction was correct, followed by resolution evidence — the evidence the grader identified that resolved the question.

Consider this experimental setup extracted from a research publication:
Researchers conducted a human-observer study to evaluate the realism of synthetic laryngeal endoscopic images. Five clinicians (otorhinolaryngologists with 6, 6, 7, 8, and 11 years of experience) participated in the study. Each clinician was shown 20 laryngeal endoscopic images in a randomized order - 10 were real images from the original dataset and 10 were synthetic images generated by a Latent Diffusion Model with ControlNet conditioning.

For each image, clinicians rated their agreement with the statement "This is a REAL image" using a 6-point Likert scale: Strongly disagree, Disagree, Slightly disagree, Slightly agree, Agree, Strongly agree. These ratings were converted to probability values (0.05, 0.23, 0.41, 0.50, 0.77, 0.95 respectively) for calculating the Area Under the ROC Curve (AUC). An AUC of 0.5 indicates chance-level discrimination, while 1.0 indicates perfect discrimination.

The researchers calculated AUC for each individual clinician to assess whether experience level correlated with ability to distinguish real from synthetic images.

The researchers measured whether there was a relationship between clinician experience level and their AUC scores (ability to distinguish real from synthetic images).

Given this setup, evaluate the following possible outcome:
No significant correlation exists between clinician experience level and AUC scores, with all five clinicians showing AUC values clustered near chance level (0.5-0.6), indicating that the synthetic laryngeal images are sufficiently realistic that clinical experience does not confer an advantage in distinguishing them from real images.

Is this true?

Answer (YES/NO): YES